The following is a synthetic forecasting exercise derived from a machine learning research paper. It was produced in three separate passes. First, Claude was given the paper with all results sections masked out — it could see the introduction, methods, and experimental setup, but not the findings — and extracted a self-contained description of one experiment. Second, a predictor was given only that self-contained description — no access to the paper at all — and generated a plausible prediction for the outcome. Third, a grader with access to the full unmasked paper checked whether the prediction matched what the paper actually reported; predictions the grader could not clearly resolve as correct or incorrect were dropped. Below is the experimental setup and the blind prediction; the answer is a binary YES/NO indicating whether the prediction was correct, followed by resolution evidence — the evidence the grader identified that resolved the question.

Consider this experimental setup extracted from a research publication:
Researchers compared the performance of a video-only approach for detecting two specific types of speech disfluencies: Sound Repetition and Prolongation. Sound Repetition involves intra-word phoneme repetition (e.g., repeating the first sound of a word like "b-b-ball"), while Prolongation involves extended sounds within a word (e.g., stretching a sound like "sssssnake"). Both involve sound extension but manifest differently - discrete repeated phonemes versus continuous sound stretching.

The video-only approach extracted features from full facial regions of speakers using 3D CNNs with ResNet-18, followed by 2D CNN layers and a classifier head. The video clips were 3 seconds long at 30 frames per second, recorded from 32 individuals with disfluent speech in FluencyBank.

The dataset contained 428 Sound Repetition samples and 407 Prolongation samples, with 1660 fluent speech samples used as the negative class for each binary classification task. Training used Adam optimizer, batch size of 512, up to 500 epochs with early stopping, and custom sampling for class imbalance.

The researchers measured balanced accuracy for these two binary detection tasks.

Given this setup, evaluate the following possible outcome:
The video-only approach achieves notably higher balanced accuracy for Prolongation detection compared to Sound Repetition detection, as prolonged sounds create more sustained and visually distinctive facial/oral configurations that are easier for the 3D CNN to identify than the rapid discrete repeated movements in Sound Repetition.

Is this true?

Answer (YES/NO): NO